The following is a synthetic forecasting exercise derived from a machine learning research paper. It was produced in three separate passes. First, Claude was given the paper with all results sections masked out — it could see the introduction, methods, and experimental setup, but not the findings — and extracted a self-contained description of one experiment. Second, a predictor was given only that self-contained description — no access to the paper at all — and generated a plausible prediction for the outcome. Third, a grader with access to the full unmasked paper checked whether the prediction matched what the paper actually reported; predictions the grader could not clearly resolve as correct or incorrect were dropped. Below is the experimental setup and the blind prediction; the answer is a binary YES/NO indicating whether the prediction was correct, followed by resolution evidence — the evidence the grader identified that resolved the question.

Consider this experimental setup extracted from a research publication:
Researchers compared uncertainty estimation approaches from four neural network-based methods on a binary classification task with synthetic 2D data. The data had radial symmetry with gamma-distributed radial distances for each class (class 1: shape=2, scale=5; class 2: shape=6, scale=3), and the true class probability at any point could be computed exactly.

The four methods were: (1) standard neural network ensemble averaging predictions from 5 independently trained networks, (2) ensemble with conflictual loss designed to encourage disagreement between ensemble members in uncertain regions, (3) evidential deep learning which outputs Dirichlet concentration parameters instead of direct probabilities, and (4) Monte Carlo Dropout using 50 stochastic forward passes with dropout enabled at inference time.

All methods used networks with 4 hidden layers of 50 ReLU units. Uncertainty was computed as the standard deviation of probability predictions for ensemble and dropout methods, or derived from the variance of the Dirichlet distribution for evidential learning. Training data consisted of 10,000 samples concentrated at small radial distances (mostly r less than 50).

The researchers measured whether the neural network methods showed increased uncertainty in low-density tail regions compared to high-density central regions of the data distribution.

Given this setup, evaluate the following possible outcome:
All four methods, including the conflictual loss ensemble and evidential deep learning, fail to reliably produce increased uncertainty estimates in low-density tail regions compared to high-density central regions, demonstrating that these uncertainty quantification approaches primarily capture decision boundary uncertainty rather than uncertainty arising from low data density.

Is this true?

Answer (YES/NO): YES